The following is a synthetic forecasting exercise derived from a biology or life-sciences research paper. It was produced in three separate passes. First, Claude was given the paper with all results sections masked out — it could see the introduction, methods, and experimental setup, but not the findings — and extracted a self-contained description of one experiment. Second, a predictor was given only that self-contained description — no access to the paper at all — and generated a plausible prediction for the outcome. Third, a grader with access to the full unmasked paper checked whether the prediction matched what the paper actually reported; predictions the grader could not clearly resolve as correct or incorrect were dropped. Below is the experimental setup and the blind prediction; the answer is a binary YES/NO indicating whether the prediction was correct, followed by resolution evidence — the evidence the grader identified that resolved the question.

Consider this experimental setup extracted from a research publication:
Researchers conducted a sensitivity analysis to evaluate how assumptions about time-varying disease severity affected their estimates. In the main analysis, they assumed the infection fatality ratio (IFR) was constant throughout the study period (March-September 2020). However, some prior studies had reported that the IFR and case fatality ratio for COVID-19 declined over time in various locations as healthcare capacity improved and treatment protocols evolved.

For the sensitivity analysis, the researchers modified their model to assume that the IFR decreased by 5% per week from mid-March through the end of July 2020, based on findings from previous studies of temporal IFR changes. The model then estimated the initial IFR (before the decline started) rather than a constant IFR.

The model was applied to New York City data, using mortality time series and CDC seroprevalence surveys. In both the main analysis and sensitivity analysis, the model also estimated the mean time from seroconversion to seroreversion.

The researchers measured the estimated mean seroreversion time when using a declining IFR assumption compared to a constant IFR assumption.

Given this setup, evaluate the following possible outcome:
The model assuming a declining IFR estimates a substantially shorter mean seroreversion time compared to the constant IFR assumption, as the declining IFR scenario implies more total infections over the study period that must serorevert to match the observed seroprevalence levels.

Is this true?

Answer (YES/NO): NO